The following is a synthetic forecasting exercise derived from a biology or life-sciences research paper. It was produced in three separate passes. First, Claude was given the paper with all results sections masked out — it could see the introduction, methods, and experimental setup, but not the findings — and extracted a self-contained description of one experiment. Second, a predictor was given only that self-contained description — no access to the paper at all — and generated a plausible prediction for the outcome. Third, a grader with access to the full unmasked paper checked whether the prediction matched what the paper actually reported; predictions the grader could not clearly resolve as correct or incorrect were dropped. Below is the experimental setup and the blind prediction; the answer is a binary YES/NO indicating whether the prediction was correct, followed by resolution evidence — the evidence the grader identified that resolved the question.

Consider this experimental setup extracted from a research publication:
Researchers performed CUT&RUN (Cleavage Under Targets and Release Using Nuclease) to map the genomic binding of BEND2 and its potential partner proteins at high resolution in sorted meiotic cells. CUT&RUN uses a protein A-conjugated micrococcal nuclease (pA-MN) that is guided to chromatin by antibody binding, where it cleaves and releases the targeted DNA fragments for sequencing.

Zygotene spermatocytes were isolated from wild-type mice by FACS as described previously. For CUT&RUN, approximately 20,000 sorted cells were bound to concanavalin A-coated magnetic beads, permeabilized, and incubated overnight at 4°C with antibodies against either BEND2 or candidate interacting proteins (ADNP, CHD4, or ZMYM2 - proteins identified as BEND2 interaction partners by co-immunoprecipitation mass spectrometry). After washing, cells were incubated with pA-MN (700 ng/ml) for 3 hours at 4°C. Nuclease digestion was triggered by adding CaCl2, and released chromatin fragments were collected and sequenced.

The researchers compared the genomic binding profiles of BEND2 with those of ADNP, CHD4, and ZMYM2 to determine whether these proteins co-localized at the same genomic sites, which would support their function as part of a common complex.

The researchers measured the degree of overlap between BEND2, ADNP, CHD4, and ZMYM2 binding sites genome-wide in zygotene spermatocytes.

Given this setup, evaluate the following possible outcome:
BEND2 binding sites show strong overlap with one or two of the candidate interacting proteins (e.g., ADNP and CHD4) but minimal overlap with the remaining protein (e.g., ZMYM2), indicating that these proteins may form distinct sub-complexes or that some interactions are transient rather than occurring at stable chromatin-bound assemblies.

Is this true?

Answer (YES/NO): NO